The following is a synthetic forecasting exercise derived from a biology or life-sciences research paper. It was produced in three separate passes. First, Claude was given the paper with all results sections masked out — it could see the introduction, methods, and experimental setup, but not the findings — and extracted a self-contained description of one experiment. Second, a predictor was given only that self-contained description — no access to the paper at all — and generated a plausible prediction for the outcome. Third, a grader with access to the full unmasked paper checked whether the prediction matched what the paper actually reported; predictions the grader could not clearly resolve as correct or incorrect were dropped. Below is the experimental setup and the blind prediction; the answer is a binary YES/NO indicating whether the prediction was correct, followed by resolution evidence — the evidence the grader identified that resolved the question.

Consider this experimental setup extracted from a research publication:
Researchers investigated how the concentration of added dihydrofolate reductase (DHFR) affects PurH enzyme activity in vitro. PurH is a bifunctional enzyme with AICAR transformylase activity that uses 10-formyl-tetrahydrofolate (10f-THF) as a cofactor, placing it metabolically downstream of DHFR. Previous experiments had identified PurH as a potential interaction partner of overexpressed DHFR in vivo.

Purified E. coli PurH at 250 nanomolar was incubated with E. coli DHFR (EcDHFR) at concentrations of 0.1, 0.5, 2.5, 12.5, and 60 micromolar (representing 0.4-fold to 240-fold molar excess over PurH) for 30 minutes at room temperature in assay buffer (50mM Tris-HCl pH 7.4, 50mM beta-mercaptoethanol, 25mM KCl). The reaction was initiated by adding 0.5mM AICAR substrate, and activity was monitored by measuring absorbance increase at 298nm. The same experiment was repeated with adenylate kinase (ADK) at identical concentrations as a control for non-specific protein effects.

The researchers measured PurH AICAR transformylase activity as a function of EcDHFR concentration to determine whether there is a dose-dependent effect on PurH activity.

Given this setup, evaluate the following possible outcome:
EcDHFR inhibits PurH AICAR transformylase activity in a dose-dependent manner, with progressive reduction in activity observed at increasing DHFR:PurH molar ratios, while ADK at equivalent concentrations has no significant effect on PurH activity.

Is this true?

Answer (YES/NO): NO